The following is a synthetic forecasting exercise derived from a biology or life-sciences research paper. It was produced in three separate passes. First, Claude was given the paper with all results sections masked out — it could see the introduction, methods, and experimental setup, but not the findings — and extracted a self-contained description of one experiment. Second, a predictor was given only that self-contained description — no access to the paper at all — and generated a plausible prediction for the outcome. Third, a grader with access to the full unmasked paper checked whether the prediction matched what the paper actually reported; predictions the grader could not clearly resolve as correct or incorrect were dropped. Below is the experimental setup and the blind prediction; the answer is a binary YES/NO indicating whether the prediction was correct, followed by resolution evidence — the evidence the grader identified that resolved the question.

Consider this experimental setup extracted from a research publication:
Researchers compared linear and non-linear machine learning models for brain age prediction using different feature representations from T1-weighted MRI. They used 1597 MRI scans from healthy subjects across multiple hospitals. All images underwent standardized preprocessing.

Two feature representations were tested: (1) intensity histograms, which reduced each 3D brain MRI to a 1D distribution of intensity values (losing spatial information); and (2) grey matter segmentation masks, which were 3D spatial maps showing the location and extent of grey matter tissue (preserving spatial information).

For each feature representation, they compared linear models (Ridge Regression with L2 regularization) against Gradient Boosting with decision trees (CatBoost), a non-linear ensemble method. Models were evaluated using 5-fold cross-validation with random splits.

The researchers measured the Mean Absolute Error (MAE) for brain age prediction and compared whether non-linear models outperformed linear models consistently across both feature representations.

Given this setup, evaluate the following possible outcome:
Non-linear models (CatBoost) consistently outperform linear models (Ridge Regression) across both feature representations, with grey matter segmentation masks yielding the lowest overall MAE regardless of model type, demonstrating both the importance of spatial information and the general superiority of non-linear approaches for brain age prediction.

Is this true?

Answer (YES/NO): NO